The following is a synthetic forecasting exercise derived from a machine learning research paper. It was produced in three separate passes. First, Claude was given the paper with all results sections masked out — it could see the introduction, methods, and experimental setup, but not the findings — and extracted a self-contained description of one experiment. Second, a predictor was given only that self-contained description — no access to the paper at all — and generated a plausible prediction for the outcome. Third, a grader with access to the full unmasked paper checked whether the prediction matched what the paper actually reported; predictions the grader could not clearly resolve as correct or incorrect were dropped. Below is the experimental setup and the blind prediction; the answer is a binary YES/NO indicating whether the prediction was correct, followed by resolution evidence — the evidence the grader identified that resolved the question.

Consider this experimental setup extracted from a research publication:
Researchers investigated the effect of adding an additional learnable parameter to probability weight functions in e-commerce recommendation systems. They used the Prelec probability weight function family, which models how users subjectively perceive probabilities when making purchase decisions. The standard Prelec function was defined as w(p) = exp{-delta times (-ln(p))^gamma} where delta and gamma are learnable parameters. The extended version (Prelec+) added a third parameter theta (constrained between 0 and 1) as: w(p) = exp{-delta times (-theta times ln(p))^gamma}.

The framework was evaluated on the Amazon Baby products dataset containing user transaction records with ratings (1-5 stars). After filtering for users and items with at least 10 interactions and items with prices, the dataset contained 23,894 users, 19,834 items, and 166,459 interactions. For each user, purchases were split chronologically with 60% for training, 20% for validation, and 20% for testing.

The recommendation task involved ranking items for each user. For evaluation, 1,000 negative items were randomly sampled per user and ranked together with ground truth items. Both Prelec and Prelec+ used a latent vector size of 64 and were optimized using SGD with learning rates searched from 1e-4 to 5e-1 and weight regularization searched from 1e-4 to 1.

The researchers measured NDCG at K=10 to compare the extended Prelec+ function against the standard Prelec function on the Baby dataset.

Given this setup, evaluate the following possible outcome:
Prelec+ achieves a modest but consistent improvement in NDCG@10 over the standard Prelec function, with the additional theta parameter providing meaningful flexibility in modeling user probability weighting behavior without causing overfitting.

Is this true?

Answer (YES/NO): YES